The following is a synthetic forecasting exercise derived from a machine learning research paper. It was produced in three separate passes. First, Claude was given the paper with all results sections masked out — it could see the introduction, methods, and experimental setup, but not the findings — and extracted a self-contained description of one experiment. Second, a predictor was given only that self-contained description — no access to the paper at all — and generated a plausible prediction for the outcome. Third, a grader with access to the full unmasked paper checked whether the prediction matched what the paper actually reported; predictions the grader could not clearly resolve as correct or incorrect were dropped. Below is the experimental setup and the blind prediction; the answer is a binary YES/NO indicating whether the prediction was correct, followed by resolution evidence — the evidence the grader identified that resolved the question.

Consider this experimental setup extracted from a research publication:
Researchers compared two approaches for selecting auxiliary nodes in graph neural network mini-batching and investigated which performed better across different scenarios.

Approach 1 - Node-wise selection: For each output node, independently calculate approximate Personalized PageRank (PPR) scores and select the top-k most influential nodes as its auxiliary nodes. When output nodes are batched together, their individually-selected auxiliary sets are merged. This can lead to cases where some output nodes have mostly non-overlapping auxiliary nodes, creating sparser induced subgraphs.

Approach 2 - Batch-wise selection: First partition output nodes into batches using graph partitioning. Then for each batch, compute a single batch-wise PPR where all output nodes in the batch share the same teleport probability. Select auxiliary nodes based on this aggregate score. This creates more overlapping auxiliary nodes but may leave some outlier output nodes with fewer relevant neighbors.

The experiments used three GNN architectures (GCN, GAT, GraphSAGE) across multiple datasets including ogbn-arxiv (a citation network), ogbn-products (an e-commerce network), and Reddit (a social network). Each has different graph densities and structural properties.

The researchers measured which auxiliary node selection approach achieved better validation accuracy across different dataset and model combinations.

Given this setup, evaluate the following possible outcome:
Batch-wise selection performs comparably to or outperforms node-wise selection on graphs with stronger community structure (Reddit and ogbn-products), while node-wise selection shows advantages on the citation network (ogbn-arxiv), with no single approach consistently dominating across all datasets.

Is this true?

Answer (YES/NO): NO